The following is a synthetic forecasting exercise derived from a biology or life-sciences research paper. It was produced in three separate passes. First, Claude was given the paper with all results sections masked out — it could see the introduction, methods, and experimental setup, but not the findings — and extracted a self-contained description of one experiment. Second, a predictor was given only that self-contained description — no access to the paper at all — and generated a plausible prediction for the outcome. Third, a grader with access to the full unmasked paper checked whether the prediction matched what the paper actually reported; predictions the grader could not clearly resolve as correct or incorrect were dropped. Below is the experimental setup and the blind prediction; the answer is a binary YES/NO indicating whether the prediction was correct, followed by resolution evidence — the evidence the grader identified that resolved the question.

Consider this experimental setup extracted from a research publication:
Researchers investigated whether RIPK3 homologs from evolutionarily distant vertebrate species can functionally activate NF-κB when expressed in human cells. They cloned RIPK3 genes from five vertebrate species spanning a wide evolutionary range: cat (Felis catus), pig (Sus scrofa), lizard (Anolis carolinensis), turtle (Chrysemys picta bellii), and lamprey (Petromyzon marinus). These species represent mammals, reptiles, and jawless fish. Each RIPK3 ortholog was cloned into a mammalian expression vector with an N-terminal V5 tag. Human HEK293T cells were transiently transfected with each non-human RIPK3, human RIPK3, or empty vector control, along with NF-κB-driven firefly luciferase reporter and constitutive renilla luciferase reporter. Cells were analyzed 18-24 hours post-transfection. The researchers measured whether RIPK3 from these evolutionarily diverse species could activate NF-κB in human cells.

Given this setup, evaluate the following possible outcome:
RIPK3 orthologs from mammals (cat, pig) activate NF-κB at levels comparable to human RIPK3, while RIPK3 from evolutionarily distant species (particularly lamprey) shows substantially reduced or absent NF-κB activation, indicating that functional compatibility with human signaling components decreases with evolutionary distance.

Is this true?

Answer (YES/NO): NO